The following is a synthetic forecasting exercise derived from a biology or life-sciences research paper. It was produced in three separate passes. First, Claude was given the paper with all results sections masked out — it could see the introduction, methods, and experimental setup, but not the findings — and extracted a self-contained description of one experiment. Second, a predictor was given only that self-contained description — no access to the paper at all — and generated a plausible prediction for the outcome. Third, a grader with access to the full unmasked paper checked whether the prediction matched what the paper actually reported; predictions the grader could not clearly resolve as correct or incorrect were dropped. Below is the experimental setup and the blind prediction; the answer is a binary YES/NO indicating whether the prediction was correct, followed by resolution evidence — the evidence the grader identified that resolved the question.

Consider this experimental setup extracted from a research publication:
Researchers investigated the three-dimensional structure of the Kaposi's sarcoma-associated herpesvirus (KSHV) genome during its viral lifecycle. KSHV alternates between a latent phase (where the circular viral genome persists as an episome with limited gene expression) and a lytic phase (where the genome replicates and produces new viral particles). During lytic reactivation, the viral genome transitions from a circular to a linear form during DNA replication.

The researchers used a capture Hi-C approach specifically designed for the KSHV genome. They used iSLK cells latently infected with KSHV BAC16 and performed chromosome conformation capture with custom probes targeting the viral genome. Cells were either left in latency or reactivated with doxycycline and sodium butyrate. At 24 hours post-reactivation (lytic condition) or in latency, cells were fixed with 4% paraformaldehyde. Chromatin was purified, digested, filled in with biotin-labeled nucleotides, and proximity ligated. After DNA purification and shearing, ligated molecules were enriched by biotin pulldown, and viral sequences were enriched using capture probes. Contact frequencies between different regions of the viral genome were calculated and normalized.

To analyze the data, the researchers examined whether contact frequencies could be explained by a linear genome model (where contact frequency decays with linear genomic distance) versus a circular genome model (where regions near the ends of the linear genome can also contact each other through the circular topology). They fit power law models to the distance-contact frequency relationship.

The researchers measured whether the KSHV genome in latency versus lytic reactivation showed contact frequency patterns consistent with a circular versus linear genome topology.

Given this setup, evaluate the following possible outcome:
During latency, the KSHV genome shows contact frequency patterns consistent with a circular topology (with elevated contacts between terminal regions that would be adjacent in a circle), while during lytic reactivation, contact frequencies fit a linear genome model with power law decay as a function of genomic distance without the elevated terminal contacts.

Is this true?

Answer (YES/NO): NO